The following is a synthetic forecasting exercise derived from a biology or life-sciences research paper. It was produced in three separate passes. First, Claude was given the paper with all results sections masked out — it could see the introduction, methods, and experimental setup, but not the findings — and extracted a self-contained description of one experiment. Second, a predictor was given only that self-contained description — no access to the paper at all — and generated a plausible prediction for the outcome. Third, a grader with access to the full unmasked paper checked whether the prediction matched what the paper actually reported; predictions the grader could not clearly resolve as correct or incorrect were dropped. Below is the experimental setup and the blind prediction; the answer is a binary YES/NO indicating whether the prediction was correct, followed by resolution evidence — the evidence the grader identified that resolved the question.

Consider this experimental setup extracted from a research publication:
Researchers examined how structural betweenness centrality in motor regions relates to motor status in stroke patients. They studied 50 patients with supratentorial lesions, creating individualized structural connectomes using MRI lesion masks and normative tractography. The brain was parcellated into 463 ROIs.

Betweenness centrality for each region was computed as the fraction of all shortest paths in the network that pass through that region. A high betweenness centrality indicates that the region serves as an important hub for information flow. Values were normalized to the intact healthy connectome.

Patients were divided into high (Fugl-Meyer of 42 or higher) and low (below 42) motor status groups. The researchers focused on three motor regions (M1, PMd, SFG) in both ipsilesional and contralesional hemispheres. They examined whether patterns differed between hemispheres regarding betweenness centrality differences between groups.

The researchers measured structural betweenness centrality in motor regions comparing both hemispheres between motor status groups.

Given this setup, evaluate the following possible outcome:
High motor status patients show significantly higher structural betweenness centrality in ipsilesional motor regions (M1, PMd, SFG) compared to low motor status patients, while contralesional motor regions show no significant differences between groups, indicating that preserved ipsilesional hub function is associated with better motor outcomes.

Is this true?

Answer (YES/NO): NO